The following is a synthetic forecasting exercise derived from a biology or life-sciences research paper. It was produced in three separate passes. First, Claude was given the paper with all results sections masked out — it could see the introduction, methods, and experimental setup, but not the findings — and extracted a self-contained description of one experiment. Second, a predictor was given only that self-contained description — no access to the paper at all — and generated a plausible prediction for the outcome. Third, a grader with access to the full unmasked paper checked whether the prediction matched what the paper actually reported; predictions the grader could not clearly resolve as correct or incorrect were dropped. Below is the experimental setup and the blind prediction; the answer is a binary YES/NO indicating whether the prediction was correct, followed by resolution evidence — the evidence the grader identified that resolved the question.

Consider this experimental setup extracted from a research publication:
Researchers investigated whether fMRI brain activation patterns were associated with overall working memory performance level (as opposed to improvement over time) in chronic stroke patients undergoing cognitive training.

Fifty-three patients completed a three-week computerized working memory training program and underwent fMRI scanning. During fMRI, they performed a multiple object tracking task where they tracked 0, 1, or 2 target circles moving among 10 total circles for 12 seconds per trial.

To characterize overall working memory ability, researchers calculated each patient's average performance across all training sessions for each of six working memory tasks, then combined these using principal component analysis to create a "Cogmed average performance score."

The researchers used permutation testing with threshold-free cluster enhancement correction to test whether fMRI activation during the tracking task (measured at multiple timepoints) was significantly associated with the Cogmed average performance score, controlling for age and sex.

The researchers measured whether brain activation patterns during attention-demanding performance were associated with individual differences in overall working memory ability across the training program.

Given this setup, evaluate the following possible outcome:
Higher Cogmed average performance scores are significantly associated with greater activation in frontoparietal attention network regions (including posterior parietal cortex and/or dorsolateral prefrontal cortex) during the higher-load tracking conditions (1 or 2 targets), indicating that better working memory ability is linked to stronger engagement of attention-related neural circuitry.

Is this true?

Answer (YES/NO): NO